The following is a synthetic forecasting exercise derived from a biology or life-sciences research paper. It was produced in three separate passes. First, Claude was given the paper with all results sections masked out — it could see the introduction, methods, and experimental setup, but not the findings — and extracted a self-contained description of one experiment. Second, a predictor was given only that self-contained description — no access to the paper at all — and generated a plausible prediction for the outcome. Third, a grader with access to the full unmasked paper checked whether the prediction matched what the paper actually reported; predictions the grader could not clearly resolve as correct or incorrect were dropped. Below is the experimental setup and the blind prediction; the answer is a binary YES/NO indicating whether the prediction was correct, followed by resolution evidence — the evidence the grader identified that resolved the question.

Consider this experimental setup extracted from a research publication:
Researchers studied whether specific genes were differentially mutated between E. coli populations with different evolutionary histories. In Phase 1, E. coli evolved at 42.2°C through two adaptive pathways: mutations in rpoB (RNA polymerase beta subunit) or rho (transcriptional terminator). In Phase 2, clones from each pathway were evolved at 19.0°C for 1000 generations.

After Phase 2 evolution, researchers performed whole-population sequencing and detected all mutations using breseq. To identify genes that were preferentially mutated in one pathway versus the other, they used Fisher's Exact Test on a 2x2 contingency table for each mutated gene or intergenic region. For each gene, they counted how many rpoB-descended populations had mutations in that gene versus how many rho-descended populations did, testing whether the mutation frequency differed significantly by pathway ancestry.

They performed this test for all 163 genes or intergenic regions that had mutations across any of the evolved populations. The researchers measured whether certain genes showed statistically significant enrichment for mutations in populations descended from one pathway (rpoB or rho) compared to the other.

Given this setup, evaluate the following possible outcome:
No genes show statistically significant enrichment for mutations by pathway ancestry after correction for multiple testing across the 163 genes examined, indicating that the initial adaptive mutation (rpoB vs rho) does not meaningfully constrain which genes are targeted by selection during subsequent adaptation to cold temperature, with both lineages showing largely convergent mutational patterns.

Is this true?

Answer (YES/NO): NO